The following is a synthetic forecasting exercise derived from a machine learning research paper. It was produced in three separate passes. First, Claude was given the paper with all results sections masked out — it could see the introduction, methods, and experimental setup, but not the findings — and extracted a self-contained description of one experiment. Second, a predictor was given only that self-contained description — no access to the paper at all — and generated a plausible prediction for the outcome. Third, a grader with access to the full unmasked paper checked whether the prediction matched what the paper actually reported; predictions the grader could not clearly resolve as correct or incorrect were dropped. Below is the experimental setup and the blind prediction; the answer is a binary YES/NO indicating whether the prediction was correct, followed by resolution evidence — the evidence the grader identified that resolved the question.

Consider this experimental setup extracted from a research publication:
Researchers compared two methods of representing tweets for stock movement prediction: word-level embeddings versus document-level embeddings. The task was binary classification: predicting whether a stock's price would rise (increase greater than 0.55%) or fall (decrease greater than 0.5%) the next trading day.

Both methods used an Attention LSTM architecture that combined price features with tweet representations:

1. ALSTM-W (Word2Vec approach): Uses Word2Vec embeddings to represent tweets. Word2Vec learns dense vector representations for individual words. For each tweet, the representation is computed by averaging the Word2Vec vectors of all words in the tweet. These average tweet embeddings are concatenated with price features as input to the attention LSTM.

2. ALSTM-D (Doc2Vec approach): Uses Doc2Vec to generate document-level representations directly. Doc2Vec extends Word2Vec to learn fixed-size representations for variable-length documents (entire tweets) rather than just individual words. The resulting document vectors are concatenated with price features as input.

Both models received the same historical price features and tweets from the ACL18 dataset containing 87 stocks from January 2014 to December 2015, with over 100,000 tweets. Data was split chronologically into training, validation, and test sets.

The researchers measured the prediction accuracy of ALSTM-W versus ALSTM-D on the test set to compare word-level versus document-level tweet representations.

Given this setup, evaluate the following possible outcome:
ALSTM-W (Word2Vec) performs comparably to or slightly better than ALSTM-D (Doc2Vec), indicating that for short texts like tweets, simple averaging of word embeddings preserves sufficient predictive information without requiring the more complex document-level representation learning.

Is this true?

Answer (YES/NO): YES